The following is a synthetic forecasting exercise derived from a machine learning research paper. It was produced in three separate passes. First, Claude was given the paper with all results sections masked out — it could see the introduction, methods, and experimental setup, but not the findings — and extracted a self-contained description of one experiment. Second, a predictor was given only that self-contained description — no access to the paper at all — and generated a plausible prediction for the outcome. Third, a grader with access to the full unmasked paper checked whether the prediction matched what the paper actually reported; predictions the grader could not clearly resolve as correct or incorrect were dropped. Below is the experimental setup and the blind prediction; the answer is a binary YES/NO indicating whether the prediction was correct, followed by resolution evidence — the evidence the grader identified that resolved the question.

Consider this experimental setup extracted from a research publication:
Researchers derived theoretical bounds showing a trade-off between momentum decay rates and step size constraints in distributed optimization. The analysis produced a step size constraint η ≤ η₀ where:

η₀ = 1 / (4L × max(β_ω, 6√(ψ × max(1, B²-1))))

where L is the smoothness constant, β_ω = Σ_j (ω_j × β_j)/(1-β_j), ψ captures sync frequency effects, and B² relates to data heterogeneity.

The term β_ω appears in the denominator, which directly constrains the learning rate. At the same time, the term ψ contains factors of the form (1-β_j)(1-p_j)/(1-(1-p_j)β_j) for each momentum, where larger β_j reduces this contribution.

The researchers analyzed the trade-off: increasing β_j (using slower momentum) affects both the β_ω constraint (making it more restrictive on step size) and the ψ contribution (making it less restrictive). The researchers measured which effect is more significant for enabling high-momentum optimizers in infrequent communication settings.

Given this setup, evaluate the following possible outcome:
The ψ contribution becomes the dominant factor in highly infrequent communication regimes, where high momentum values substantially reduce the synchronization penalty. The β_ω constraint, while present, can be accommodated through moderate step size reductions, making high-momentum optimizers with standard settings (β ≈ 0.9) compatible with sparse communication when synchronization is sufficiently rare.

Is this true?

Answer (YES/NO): NO